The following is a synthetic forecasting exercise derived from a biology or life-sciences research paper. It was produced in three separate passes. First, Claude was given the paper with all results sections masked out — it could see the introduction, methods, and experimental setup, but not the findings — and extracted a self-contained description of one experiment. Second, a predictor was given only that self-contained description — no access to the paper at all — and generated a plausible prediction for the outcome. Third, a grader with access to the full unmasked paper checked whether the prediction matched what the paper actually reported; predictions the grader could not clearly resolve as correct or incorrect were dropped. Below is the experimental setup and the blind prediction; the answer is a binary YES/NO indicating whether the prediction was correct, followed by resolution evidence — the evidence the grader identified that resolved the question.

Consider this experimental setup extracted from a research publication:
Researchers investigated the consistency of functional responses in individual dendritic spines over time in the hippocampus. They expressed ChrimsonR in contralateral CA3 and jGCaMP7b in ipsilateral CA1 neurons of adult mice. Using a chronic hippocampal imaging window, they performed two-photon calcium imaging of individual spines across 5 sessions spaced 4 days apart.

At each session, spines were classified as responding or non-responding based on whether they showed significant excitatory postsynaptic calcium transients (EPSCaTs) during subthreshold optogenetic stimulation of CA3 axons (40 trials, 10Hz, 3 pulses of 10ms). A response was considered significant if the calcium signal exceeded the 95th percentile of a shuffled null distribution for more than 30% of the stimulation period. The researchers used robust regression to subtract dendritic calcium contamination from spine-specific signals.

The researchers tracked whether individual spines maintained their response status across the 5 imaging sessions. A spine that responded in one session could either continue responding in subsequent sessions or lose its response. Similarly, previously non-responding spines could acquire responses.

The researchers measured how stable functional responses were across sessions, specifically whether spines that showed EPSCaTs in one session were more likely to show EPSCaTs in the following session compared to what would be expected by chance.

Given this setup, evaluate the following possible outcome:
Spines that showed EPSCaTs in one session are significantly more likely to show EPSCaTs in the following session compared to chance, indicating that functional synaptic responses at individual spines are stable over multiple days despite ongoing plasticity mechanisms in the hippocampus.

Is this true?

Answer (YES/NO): NO